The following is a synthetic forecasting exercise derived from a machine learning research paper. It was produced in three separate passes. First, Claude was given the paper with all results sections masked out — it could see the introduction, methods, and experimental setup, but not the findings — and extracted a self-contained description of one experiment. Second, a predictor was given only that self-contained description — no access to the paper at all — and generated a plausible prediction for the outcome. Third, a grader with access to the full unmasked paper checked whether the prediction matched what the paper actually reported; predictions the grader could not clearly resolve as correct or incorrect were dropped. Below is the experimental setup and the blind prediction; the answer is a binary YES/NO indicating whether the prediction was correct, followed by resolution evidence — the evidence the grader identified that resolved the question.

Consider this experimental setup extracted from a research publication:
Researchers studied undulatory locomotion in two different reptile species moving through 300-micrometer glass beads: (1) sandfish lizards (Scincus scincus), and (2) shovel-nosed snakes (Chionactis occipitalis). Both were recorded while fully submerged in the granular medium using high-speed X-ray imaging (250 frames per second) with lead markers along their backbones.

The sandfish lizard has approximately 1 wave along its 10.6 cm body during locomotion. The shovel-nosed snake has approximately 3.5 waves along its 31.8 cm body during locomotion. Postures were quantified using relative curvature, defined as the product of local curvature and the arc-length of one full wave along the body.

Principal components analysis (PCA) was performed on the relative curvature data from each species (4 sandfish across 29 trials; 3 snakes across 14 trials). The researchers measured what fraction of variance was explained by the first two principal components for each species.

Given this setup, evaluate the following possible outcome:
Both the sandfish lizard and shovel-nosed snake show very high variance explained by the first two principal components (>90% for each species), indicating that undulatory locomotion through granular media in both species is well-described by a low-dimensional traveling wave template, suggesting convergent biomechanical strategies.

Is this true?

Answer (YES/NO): NO